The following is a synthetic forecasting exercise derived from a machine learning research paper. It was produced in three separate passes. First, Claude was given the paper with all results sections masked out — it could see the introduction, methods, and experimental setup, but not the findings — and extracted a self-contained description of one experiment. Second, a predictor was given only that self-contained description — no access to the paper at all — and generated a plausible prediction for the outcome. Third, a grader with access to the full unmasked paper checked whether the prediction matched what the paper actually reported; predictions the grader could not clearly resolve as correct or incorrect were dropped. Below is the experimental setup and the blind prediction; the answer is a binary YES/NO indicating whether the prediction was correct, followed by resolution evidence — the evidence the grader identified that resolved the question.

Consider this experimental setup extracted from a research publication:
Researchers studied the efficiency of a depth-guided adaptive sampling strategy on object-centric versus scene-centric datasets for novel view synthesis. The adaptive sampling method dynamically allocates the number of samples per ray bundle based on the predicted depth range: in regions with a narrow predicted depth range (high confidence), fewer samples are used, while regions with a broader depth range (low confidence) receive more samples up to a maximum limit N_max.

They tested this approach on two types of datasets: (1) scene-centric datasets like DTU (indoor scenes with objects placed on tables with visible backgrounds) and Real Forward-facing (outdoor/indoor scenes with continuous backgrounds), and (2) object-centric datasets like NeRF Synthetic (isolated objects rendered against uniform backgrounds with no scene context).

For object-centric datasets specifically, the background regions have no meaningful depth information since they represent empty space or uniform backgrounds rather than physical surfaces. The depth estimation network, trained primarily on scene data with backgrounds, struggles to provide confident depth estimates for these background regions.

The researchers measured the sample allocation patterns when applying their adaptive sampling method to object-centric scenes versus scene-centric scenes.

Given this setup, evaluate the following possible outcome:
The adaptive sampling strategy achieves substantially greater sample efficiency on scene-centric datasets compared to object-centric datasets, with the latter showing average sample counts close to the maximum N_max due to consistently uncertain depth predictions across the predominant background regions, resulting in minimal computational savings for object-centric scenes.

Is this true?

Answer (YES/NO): YES